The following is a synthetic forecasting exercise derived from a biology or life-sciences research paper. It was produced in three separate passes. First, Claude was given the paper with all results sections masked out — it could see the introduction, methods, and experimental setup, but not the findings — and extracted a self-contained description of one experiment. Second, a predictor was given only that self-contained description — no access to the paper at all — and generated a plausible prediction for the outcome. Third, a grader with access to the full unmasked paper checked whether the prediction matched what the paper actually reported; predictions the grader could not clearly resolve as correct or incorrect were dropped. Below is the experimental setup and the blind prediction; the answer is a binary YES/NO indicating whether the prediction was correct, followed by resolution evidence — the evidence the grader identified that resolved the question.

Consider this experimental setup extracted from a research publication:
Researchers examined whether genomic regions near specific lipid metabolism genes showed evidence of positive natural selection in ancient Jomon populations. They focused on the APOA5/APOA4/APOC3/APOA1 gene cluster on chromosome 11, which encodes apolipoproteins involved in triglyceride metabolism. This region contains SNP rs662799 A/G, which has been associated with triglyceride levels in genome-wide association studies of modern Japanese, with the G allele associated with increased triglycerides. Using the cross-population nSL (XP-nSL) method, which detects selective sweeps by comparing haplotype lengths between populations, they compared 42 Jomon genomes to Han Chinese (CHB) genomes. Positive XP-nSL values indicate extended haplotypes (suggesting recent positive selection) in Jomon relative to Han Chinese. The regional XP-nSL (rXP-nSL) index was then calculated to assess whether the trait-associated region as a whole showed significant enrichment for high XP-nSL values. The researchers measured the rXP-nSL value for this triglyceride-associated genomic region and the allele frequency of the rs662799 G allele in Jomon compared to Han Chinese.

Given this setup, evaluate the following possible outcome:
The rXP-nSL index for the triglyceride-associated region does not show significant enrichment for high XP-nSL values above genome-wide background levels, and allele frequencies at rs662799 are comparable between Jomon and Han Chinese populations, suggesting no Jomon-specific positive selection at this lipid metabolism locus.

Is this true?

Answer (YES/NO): NO